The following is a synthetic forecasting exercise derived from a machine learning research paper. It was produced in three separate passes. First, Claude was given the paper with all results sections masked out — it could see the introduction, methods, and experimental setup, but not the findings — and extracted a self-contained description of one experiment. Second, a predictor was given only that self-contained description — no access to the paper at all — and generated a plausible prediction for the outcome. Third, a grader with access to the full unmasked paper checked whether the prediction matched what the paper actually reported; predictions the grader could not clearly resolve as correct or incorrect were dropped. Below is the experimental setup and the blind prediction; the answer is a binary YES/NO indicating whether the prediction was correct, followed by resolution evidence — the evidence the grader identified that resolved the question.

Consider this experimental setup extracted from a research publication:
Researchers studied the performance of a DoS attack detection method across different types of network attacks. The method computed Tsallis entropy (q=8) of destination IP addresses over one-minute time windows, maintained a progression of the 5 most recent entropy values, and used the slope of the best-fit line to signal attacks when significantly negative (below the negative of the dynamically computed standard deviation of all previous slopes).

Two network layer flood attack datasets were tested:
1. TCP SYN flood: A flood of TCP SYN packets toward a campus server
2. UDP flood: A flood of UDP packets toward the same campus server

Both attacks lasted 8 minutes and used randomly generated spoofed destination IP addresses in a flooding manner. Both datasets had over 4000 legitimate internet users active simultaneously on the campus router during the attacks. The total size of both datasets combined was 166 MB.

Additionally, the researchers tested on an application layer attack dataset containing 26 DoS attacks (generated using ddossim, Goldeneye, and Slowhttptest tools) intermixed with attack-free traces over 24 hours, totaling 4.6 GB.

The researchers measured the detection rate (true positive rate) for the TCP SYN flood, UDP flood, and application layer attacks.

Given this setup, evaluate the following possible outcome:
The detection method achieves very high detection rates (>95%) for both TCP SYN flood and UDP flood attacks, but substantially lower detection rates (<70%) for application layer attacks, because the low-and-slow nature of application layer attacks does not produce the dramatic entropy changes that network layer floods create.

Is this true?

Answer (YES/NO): NO